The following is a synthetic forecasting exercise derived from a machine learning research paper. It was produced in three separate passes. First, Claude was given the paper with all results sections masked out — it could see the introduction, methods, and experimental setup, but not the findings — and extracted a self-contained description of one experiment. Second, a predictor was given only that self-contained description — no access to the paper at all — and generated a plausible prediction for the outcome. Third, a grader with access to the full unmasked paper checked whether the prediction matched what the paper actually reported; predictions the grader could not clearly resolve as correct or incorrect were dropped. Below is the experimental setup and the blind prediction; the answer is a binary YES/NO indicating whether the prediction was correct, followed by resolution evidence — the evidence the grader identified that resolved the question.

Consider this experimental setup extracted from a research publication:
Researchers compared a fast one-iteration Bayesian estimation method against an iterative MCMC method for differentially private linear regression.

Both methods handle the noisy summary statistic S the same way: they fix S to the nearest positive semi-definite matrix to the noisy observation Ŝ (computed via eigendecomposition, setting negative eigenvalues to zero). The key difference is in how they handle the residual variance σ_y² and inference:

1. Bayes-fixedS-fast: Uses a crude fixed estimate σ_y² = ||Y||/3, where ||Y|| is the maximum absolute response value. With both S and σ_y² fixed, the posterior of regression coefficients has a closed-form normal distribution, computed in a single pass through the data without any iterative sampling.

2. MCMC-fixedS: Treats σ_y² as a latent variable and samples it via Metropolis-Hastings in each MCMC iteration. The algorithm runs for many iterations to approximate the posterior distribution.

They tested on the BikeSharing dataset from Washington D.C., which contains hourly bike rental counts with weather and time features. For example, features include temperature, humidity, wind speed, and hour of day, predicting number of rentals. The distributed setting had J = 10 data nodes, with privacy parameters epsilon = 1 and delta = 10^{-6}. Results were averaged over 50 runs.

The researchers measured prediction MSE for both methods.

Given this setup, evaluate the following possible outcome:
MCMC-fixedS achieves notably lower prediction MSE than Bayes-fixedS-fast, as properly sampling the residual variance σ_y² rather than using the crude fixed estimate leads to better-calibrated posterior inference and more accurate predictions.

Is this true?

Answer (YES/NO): NO